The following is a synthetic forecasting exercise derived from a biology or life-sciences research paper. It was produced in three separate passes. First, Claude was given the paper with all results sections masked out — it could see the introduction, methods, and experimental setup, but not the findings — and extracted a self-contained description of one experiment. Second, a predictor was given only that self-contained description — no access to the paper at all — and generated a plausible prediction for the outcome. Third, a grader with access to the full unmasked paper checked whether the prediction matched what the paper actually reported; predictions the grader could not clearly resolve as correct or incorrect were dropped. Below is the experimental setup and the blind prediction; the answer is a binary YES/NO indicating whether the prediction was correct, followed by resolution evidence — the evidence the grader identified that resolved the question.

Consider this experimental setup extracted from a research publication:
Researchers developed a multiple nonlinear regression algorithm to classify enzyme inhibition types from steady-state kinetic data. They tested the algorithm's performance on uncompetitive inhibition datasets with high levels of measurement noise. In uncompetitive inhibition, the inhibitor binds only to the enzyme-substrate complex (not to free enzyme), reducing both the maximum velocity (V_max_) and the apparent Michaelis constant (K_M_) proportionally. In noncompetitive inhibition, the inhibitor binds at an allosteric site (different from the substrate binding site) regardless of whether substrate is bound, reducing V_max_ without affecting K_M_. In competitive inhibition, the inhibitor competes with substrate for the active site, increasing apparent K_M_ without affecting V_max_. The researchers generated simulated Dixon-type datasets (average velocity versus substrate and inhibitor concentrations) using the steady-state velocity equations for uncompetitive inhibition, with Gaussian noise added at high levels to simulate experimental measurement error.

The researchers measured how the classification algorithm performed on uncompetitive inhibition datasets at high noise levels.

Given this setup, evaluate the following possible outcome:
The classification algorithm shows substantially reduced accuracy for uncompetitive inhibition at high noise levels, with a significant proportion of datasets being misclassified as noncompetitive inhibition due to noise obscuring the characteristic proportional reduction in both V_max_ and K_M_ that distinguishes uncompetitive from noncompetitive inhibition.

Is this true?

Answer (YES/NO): YES